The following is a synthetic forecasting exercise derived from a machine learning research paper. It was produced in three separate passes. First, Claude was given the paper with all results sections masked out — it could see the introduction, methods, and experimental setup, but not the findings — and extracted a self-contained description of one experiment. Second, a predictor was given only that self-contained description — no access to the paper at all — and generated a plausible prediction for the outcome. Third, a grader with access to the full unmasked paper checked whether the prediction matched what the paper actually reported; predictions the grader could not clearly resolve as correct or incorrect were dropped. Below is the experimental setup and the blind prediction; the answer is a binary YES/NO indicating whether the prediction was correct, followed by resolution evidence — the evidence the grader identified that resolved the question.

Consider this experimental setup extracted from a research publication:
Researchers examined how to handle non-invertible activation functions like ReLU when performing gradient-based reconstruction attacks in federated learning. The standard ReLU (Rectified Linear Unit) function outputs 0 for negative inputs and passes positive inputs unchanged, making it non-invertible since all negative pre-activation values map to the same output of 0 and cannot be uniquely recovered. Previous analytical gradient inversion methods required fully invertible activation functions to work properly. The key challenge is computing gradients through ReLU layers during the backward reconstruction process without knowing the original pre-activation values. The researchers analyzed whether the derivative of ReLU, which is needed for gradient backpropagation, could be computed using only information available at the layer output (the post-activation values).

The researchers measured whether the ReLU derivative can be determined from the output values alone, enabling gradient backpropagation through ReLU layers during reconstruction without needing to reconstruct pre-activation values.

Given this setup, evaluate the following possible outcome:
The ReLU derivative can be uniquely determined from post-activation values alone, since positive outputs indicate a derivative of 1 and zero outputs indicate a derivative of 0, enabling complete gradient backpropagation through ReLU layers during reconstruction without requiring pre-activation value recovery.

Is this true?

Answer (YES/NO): YES